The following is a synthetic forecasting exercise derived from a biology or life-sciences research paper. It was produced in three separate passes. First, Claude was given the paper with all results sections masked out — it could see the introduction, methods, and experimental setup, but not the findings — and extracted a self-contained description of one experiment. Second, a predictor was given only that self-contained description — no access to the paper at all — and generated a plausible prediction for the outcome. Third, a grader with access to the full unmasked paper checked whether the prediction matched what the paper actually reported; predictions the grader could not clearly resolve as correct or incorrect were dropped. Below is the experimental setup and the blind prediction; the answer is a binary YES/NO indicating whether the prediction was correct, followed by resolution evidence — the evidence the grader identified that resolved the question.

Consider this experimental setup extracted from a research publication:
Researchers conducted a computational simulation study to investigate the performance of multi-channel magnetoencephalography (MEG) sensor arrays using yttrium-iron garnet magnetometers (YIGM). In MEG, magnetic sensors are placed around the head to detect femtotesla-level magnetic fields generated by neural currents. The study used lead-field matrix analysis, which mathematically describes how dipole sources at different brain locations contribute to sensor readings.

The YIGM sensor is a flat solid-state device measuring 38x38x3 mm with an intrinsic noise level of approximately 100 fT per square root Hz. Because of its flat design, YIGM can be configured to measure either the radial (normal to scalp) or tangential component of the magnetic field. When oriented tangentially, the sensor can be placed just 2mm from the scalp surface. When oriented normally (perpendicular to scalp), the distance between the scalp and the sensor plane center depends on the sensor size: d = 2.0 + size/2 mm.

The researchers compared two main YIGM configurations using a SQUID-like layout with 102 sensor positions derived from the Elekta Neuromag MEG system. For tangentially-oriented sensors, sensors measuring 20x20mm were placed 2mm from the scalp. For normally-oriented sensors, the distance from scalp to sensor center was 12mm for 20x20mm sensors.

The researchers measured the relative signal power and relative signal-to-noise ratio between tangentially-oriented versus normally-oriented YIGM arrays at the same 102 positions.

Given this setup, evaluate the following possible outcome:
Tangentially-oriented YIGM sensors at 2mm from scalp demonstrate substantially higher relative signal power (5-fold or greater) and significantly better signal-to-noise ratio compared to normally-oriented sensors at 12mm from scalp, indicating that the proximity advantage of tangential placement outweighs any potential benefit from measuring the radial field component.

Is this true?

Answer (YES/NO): NO